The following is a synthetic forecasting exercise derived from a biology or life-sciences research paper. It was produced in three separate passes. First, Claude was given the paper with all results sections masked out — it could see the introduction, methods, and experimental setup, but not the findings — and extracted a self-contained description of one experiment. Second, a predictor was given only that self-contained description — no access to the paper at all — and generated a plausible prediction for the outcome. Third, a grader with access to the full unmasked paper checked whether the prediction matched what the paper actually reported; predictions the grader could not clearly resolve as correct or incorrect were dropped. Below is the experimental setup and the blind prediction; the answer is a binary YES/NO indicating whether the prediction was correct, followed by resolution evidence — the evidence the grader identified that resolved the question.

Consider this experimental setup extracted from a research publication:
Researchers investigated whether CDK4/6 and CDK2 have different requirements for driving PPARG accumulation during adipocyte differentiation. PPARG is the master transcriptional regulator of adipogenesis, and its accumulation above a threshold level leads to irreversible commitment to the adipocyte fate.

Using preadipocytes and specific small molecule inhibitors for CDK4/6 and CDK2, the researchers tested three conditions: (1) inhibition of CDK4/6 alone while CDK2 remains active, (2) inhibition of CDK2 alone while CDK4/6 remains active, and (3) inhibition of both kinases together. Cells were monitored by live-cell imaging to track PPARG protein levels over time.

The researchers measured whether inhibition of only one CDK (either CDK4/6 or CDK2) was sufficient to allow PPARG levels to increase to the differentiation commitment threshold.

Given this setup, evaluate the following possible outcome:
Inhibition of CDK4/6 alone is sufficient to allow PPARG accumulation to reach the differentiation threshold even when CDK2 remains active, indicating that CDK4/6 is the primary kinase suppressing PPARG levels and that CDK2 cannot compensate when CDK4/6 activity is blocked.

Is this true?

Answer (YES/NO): NO